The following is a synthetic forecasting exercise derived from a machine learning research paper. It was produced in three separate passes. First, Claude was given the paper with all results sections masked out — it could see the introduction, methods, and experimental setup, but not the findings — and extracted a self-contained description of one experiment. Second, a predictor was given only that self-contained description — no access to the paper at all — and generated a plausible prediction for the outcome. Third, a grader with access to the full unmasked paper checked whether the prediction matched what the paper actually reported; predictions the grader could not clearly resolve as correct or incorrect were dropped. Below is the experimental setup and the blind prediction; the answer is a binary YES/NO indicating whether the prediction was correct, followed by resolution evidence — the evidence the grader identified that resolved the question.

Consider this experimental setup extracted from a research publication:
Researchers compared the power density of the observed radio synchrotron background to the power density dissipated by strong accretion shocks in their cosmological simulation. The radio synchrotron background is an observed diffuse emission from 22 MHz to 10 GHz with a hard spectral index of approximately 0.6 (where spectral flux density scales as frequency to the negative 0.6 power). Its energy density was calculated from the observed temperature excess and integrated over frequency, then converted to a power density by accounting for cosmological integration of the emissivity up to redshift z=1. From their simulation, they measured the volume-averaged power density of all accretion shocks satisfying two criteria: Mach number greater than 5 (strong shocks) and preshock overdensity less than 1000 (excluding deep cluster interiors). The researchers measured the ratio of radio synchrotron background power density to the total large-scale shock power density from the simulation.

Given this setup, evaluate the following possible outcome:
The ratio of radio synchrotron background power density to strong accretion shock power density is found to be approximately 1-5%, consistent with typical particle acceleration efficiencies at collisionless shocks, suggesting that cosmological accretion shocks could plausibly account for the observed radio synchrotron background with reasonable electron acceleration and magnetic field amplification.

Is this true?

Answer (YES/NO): NO